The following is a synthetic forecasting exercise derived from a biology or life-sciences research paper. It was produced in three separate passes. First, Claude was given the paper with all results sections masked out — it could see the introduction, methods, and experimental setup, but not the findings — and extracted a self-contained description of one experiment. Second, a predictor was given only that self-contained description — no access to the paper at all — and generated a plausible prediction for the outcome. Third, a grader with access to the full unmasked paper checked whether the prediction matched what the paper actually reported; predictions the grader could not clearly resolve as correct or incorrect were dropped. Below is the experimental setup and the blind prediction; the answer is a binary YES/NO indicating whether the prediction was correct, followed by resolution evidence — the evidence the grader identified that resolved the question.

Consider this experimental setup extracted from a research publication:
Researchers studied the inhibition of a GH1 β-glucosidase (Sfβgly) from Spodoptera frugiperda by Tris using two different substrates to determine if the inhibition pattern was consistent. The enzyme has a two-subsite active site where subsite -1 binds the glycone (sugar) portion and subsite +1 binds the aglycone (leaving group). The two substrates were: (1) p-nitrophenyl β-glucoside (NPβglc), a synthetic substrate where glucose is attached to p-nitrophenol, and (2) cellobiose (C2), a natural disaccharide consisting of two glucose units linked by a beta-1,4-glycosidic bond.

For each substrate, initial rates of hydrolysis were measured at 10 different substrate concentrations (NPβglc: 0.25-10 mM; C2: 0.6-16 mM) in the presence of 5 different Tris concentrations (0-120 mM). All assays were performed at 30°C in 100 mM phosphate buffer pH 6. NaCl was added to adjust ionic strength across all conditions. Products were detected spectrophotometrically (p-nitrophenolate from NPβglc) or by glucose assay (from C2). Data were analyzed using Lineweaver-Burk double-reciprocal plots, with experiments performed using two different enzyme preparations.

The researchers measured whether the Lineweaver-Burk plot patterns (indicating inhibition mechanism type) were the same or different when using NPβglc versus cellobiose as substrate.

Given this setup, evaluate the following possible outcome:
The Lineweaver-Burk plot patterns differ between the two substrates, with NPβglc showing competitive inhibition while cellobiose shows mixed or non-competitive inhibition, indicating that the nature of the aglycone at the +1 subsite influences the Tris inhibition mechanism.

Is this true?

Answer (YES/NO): NO